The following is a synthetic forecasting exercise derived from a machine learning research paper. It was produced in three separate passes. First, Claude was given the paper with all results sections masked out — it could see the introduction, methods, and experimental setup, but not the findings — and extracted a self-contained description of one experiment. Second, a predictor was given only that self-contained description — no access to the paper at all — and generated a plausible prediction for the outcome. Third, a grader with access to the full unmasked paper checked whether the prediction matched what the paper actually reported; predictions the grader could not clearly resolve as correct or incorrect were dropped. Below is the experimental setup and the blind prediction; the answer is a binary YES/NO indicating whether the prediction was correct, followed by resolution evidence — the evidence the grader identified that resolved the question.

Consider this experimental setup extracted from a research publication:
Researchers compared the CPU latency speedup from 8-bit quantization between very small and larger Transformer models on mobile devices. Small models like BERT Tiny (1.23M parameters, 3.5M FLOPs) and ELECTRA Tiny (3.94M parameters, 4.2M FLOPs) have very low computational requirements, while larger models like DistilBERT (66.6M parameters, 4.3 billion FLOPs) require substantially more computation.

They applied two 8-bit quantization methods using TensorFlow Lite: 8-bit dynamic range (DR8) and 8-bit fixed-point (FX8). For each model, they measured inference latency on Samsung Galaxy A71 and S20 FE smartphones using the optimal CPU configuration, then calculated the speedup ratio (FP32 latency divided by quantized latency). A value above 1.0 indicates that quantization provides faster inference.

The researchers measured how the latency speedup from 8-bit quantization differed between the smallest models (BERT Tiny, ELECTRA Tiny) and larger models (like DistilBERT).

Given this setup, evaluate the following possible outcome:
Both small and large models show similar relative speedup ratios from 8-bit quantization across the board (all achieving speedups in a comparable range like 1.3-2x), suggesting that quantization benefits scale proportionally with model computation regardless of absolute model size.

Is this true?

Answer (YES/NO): NO